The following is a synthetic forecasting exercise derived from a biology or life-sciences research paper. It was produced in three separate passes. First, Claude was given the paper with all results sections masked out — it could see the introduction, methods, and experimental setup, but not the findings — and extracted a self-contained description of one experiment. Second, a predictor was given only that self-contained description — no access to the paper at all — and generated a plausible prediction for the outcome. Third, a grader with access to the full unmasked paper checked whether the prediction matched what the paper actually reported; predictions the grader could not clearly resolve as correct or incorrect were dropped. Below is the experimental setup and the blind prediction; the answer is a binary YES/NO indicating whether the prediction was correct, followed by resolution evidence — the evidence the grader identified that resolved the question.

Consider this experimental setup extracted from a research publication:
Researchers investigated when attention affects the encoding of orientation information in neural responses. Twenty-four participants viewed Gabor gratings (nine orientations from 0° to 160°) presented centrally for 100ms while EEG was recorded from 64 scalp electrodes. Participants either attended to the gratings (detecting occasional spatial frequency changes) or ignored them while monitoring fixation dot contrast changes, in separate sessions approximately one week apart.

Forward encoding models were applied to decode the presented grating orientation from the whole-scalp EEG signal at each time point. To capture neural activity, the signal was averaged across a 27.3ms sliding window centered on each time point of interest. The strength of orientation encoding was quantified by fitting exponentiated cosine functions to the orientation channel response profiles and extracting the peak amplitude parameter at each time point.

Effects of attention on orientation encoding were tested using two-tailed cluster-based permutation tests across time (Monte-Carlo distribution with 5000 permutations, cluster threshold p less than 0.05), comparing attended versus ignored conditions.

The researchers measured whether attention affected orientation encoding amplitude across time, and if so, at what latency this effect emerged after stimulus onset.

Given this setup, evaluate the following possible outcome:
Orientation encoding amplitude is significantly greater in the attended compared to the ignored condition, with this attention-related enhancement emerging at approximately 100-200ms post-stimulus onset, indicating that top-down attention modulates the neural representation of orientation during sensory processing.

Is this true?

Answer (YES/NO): NO